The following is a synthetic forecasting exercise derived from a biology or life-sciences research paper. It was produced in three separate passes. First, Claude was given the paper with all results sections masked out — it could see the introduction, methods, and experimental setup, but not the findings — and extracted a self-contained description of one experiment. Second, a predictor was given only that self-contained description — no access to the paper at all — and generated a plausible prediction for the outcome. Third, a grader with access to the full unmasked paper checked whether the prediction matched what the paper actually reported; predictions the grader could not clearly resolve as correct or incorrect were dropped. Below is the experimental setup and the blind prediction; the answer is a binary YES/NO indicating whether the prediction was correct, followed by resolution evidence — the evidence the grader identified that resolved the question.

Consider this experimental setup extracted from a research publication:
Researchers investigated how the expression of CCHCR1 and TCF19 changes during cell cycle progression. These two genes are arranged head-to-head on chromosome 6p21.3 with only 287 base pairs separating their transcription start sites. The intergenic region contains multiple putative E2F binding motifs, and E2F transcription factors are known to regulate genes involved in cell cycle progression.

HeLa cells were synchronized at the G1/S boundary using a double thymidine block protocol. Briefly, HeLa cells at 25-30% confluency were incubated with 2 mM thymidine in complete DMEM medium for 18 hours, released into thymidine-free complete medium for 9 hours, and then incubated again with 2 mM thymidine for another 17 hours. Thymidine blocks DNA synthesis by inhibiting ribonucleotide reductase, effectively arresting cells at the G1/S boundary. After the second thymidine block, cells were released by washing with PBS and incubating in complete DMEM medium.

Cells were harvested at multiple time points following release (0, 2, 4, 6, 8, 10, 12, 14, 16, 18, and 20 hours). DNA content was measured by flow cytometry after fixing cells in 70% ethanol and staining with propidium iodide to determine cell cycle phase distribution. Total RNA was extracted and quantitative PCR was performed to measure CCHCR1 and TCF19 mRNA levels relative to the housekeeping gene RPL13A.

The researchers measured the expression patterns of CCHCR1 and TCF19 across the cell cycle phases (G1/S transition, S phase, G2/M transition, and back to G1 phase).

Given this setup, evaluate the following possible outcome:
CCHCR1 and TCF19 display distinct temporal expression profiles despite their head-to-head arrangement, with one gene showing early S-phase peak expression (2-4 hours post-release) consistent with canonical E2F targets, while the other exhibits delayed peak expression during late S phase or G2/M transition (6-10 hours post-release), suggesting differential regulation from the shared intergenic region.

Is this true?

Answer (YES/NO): NO